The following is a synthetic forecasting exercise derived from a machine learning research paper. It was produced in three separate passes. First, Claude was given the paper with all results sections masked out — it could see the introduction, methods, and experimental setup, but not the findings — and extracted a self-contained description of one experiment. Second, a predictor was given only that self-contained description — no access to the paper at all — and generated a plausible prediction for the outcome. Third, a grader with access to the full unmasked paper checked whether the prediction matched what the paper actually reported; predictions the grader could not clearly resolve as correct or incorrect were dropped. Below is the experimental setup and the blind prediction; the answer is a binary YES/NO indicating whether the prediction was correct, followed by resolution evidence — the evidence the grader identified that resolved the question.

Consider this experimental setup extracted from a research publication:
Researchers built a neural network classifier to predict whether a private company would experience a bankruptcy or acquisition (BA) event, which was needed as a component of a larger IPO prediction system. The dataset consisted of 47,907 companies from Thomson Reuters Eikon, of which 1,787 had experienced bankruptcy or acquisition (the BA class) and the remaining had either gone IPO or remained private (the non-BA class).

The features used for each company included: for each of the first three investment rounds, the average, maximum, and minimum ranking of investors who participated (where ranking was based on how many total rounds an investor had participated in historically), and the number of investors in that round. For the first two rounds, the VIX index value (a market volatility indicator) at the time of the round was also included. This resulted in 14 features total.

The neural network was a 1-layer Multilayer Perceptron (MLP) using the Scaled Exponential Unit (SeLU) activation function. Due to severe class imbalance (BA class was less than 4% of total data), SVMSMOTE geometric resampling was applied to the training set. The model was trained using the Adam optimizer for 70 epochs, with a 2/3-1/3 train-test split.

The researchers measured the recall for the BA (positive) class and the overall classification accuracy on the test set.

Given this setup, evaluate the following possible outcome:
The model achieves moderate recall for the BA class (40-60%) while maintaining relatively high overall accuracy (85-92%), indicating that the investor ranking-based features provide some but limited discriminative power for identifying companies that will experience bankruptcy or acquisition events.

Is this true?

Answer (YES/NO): NO